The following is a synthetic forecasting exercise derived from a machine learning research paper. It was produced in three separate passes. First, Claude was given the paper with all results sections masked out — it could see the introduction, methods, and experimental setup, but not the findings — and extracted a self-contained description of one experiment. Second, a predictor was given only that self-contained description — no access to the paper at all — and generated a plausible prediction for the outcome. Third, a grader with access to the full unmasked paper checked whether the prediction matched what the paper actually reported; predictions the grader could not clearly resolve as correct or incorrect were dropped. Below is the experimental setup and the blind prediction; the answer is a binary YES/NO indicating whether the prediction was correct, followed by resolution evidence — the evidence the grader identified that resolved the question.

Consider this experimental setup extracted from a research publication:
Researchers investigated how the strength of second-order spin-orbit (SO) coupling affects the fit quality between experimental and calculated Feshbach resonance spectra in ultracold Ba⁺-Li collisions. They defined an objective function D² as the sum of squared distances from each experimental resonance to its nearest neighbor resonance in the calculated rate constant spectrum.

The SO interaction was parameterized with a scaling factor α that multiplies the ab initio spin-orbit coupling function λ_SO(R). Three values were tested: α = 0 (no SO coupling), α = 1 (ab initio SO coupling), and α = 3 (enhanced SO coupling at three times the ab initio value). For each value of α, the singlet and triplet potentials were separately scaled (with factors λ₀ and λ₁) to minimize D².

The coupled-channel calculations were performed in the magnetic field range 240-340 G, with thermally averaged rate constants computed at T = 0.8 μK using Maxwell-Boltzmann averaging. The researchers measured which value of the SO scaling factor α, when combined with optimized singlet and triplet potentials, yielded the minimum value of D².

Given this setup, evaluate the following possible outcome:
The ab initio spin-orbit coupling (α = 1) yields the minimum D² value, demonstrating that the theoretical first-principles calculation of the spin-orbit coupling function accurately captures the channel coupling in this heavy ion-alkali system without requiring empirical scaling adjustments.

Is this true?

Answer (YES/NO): NO